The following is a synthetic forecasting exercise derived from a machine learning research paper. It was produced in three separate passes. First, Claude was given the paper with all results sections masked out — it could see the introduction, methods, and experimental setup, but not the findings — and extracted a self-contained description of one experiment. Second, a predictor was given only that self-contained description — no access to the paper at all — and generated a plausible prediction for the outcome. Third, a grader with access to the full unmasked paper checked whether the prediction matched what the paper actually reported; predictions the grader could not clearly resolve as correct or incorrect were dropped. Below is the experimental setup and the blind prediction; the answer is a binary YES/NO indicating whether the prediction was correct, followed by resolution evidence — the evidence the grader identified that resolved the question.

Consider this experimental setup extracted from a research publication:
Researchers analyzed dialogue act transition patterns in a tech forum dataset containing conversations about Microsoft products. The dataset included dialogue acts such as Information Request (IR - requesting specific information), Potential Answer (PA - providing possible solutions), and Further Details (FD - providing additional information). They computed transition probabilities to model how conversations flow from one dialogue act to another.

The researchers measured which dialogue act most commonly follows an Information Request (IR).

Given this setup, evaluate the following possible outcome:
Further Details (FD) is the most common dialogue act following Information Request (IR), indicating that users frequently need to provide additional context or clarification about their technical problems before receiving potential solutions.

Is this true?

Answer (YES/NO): YES